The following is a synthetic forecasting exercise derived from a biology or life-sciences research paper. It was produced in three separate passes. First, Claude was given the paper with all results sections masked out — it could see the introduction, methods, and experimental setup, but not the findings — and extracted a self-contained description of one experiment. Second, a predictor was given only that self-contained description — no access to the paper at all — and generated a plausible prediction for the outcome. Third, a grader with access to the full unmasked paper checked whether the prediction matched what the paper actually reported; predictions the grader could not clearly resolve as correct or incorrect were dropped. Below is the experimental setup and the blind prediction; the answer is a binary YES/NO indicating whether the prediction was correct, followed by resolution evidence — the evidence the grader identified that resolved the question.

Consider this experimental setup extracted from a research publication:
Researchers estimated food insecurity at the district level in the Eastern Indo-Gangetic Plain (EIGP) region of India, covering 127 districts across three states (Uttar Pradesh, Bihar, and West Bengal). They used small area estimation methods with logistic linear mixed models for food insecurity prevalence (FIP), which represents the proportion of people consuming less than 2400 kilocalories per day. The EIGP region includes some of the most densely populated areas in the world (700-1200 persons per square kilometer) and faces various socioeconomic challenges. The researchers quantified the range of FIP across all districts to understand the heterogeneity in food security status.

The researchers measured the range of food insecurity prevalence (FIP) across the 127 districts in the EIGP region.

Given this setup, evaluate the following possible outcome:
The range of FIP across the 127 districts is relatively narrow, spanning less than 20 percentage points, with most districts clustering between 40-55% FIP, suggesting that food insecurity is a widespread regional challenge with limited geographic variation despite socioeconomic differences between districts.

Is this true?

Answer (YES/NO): NO